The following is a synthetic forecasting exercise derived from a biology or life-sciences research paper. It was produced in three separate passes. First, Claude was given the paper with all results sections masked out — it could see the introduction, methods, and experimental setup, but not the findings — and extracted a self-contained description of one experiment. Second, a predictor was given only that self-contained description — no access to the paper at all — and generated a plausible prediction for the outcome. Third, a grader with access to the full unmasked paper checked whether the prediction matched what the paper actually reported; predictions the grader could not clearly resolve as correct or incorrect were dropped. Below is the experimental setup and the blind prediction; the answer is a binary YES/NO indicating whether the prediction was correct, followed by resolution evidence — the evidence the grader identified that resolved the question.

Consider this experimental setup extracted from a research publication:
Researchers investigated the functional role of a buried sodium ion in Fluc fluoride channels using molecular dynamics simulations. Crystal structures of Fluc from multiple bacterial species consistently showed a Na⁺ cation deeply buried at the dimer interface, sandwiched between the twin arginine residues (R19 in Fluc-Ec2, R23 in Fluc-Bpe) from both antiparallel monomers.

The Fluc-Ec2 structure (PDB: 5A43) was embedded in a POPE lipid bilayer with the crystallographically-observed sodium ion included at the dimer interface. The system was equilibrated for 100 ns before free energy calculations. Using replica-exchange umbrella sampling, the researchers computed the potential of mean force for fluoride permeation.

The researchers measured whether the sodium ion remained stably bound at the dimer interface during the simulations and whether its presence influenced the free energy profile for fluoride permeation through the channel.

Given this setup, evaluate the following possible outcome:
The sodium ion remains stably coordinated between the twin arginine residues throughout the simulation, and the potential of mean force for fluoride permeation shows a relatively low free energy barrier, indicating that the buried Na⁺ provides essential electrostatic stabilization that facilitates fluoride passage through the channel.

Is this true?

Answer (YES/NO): NO